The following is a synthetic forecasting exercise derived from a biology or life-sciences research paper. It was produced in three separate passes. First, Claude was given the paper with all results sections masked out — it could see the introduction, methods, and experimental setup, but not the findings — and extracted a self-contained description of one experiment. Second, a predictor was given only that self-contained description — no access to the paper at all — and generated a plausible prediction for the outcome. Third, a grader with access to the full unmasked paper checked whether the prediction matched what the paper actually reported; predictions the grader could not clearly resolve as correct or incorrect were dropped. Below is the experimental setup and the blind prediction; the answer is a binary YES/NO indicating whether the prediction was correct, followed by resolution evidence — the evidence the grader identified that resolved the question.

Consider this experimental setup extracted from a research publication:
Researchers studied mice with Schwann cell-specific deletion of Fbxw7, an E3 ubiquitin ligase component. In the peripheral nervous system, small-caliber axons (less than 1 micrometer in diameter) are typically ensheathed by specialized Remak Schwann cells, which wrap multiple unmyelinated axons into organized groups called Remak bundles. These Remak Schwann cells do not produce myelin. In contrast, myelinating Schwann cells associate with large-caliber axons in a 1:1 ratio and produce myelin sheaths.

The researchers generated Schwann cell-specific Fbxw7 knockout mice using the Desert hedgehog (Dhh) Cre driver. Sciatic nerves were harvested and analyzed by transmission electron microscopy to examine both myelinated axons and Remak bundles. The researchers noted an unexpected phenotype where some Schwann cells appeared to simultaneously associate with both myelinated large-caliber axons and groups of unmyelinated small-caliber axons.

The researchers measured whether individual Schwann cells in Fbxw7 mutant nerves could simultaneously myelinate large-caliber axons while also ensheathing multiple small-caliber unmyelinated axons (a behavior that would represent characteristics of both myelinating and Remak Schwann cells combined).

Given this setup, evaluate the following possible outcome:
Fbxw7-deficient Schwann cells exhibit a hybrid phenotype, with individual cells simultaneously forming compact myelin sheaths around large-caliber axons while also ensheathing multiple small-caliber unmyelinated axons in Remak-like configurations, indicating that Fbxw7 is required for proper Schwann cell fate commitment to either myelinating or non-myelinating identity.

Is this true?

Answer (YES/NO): YES